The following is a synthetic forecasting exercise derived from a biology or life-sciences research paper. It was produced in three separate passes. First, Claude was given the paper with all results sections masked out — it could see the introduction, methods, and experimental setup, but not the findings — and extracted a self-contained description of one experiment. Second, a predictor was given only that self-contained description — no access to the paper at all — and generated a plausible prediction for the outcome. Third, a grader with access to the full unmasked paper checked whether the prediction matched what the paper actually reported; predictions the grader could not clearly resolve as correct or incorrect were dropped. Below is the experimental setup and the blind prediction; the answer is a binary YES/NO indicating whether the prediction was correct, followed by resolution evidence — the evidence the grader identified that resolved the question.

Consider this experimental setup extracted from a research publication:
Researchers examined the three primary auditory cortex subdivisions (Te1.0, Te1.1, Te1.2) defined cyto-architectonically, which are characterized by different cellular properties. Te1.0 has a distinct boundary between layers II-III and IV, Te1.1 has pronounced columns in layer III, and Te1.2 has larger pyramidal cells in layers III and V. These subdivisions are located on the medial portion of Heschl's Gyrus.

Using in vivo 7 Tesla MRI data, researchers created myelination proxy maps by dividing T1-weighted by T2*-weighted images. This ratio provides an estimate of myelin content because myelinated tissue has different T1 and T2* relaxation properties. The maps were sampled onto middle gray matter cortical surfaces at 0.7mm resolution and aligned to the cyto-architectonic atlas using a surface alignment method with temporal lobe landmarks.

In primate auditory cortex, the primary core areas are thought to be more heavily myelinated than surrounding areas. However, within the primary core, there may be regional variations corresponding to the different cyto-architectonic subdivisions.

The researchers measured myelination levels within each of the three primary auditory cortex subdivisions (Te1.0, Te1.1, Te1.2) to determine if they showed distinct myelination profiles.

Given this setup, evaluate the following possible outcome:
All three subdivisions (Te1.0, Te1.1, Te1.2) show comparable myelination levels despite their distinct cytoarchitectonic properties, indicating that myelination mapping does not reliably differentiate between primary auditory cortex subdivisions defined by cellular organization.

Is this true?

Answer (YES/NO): NO